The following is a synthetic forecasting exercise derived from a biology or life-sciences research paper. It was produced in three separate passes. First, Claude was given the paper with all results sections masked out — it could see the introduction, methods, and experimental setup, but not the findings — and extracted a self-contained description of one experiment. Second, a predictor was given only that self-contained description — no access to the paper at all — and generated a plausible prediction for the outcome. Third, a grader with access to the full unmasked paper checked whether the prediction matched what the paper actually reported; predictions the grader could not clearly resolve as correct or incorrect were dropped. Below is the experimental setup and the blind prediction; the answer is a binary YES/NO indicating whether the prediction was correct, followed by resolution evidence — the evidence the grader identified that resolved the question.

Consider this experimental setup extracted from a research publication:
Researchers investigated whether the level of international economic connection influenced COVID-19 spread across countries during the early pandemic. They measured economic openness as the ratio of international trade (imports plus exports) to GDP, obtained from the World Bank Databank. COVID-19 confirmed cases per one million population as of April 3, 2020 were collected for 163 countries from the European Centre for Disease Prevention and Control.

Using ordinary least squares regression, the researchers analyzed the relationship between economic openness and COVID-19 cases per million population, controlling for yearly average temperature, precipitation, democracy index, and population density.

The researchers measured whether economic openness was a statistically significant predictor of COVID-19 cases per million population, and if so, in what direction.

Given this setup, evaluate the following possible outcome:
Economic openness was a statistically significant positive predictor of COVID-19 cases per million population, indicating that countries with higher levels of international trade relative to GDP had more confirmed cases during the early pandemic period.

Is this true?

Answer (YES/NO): YES